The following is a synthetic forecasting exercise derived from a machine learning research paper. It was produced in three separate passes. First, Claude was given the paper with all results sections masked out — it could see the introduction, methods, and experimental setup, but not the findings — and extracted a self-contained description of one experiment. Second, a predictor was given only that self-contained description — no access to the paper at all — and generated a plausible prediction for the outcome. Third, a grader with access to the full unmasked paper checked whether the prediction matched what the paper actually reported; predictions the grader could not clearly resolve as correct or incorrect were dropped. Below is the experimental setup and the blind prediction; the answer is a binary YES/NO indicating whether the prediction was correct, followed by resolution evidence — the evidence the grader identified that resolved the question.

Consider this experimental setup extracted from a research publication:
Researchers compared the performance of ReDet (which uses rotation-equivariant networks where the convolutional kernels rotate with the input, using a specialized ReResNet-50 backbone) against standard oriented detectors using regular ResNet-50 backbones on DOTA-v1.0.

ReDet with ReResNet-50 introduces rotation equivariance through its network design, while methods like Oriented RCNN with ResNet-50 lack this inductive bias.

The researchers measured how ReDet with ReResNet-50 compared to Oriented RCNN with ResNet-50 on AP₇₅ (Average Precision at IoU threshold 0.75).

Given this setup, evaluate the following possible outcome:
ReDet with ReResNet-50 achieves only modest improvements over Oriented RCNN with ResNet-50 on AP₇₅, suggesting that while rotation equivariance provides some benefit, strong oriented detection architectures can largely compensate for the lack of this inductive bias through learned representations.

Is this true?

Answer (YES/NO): YES